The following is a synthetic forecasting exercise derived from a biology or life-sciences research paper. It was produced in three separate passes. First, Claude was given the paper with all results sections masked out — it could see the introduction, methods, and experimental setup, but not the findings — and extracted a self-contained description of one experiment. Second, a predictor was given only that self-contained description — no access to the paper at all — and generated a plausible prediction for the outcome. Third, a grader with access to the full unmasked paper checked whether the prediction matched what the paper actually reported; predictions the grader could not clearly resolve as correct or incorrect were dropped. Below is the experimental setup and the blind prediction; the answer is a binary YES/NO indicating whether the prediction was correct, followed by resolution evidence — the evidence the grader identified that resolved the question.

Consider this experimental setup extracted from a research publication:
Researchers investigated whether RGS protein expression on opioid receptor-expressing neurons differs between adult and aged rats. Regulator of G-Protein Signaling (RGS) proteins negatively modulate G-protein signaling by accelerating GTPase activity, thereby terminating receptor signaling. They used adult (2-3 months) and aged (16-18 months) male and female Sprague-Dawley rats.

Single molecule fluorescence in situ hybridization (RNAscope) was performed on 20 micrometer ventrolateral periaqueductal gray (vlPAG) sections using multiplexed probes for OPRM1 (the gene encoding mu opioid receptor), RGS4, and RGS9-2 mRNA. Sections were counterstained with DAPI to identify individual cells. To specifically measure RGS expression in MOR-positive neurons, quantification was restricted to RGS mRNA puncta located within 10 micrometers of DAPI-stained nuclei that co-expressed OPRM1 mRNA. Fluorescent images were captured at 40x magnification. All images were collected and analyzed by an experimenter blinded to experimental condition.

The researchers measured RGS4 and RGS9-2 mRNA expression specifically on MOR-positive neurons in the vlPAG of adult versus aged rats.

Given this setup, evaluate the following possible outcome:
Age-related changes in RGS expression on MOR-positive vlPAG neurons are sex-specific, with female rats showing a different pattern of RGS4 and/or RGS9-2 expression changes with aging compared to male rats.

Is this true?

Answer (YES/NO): NO